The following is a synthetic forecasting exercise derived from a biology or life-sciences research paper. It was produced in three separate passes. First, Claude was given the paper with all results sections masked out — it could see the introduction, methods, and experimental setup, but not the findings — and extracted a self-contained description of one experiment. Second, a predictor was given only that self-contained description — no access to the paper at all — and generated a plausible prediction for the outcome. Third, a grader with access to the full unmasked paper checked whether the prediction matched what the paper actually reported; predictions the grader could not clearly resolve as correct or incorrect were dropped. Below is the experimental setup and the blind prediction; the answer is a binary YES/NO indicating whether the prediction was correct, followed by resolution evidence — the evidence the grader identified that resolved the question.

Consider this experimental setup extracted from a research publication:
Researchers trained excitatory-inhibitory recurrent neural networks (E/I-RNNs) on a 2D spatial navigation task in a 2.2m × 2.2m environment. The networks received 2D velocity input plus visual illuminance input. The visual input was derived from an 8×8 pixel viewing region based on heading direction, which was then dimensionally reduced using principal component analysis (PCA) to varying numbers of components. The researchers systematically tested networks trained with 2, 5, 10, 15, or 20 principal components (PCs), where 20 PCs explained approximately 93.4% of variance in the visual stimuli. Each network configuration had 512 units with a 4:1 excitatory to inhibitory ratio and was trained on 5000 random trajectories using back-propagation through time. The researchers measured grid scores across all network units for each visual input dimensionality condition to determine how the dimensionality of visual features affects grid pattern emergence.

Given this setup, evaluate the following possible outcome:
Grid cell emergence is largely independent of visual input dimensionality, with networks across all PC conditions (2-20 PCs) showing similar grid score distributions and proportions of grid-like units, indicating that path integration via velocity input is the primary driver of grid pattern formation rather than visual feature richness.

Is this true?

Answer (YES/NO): YES